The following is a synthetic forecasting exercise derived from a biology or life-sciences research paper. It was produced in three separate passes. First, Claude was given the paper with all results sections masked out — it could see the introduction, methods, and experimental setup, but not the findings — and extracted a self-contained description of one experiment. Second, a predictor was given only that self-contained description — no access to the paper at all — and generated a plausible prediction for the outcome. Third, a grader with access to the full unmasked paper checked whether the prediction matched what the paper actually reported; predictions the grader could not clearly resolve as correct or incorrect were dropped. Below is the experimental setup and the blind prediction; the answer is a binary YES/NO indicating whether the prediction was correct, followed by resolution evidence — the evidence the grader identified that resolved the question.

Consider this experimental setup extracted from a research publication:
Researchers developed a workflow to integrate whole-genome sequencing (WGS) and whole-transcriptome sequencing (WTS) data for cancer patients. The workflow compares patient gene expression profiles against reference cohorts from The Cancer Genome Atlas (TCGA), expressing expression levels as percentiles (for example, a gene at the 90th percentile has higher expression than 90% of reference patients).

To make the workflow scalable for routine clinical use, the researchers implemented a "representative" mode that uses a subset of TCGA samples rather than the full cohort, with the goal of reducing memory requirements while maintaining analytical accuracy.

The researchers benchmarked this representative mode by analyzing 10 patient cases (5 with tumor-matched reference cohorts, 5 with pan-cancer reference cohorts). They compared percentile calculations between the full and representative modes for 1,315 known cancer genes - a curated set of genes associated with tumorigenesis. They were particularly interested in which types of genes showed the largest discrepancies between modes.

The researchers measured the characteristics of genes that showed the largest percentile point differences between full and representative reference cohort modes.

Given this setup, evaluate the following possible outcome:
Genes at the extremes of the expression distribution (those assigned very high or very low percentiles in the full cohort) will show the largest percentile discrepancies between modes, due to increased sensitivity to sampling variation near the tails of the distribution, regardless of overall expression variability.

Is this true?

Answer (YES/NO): NO